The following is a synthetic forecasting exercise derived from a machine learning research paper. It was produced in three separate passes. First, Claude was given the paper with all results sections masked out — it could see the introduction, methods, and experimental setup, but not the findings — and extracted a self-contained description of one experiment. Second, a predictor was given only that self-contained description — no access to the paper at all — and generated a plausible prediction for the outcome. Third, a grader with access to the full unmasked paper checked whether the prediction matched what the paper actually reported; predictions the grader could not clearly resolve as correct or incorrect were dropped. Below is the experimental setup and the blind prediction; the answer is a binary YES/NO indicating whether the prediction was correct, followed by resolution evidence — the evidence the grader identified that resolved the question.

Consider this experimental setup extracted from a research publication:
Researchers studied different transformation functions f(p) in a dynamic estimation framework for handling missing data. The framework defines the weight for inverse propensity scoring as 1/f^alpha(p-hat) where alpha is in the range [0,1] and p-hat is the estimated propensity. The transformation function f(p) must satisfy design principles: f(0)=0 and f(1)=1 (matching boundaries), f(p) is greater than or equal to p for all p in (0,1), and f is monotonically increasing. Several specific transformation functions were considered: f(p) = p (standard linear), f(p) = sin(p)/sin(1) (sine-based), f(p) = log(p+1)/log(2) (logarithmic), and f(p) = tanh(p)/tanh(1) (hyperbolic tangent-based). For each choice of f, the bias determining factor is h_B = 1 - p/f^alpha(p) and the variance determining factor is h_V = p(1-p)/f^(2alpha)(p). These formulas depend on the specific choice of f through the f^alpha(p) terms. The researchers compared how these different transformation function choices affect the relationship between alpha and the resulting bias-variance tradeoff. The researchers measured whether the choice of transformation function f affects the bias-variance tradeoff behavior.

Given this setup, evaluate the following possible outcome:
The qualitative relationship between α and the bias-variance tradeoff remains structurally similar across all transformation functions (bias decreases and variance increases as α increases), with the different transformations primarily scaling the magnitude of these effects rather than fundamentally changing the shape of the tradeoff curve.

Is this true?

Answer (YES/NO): YES